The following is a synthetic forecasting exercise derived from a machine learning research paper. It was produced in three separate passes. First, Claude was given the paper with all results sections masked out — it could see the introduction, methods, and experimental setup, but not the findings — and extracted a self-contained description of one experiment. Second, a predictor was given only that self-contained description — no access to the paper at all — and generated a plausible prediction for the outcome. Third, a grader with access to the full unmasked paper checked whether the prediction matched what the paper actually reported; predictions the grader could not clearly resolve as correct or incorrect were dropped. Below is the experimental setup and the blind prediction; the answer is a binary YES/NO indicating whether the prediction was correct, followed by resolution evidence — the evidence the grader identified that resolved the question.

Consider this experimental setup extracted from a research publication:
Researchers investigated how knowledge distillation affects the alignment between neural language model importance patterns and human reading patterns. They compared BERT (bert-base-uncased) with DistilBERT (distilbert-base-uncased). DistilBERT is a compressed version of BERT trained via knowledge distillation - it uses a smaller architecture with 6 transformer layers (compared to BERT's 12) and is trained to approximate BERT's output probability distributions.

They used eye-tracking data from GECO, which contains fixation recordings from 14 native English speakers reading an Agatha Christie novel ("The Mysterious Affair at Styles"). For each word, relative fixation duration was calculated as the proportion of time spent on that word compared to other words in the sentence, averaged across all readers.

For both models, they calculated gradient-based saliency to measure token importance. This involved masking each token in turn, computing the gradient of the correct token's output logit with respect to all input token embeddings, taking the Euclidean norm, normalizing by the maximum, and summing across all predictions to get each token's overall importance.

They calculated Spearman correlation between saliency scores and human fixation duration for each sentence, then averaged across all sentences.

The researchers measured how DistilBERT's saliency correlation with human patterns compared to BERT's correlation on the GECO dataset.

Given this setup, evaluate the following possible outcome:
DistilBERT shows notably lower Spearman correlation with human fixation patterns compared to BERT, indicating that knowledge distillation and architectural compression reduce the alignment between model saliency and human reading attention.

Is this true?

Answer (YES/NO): NO